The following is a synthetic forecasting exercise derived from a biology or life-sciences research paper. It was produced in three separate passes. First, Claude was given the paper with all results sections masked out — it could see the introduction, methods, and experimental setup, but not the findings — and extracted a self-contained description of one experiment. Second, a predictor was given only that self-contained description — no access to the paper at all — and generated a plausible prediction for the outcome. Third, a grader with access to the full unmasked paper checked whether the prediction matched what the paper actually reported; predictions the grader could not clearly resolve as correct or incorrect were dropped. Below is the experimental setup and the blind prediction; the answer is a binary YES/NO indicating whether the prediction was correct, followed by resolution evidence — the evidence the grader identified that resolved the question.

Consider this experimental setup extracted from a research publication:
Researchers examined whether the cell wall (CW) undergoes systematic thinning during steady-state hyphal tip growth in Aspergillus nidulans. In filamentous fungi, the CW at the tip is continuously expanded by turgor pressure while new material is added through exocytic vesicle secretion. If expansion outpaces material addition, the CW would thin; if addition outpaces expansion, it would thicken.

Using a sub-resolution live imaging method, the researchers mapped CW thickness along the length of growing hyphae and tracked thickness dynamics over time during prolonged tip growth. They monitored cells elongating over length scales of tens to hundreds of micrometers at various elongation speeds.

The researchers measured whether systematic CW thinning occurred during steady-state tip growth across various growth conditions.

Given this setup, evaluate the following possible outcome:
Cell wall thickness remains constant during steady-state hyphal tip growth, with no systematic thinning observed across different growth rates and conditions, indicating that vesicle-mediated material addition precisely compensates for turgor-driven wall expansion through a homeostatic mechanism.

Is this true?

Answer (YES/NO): YES